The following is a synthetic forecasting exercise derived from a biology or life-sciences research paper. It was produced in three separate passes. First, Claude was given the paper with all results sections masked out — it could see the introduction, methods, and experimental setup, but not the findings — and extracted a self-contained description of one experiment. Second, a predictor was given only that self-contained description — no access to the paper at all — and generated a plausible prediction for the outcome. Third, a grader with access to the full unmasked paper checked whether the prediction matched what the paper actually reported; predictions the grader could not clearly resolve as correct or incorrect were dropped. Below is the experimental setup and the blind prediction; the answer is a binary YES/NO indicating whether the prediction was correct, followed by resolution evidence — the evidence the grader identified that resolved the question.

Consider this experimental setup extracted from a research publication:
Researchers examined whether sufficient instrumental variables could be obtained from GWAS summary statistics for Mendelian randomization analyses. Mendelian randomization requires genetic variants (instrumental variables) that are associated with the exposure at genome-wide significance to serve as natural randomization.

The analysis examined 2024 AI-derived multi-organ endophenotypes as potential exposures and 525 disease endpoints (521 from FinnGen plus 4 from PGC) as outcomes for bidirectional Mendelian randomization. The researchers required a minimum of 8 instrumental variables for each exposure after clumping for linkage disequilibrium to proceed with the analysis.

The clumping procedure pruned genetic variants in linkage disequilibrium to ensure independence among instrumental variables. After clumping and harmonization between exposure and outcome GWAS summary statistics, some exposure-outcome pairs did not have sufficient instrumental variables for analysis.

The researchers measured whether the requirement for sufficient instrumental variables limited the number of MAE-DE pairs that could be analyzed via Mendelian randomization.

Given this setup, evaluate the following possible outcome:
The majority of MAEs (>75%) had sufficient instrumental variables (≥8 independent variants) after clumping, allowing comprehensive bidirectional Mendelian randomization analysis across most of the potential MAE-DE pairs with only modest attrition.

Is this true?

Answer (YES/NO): NO